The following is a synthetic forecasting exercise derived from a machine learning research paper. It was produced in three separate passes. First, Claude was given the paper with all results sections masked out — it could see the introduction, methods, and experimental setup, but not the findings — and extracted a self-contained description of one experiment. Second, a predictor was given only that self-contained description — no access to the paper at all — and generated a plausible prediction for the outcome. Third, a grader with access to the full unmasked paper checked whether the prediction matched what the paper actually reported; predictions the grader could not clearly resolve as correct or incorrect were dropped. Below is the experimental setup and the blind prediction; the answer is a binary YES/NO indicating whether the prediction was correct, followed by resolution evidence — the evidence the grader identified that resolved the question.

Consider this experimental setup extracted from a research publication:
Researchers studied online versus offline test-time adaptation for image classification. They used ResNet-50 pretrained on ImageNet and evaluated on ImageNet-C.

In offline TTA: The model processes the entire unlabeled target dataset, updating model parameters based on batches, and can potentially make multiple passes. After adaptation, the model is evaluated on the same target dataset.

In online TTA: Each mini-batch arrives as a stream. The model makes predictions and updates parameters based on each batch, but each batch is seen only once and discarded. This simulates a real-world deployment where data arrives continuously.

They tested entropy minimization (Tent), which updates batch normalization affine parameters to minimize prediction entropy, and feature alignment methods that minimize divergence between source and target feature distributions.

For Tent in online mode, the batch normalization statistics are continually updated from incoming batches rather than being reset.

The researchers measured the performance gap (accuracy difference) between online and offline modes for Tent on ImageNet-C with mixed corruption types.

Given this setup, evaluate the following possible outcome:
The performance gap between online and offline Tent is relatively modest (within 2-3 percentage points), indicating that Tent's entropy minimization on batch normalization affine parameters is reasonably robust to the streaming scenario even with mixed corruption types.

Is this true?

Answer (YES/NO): YES